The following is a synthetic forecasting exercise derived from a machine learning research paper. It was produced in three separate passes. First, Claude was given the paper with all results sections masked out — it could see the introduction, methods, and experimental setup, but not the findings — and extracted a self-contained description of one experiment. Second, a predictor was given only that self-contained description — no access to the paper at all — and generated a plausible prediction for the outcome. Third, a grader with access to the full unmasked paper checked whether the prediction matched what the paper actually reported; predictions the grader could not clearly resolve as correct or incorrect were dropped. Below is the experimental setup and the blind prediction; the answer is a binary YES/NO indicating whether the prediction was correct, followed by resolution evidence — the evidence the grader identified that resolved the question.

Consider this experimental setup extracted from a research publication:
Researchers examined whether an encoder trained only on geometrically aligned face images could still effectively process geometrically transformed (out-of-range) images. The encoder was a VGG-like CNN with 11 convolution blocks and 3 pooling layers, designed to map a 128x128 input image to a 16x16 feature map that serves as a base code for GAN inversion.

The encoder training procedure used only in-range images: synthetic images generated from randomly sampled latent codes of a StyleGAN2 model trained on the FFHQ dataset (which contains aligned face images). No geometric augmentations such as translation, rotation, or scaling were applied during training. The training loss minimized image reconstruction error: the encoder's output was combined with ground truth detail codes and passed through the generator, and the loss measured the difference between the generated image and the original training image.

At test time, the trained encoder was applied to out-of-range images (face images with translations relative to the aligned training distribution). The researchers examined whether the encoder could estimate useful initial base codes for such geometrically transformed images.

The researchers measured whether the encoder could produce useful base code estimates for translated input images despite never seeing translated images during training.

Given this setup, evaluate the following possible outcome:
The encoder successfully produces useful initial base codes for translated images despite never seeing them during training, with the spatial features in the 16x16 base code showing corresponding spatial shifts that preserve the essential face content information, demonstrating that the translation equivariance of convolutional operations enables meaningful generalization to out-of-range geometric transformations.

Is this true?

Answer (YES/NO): YES